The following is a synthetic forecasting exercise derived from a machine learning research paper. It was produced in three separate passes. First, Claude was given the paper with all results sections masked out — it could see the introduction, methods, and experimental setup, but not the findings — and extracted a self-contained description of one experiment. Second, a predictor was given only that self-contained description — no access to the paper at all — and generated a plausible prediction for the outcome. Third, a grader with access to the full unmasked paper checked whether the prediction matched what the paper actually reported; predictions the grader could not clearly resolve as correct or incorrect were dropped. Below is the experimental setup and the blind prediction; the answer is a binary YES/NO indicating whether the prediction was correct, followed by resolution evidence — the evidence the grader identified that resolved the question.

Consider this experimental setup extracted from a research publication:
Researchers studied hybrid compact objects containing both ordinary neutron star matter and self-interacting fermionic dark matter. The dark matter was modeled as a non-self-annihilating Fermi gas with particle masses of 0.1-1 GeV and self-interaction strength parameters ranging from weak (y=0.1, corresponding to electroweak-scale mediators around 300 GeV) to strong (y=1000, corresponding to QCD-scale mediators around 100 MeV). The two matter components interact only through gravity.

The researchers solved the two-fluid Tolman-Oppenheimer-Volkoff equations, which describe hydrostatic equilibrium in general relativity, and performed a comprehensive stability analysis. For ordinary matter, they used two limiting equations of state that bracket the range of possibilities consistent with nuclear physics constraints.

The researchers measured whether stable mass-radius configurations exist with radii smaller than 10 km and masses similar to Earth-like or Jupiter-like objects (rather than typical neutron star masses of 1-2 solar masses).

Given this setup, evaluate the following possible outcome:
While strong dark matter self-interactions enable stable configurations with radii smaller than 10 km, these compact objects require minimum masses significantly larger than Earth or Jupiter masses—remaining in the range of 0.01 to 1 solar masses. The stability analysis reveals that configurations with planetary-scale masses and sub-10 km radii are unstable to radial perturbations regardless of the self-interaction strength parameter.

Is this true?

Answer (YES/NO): NO